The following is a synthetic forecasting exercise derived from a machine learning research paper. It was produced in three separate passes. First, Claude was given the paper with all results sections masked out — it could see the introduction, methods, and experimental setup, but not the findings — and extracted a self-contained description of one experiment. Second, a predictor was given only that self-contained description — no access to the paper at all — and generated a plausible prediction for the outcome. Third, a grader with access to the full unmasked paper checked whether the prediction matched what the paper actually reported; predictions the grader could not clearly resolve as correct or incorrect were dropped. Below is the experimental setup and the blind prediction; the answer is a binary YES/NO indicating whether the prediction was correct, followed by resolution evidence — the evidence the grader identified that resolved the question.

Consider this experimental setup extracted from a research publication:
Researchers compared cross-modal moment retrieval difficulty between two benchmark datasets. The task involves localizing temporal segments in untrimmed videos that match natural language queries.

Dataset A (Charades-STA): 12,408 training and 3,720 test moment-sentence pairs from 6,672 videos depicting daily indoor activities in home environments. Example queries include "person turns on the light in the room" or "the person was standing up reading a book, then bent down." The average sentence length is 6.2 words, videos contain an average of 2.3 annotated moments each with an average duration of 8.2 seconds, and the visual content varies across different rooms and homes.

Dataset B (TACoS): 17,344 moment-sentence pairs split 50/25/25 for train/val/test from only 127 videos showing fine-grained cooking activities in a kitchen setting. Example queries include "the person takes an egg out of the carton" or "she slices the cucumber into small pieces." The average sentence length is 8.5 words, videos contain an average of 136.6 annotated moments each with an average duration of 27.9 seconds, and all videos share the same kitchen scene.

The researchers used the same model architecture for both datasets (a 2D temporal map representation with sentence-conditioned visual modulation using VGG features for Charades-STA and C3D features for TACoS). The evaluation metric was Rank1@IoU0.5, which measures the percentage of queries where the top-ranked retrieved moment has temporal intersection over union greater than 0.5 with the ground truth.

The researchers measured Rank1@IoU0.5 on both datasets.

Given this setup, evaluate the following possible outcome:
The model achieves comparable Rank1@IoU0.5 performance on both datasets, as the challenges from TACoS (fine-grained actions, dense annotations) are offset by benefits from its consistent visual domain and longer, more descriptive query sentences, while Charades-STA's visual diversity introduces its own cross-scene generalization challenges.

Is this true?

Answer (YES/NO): NO